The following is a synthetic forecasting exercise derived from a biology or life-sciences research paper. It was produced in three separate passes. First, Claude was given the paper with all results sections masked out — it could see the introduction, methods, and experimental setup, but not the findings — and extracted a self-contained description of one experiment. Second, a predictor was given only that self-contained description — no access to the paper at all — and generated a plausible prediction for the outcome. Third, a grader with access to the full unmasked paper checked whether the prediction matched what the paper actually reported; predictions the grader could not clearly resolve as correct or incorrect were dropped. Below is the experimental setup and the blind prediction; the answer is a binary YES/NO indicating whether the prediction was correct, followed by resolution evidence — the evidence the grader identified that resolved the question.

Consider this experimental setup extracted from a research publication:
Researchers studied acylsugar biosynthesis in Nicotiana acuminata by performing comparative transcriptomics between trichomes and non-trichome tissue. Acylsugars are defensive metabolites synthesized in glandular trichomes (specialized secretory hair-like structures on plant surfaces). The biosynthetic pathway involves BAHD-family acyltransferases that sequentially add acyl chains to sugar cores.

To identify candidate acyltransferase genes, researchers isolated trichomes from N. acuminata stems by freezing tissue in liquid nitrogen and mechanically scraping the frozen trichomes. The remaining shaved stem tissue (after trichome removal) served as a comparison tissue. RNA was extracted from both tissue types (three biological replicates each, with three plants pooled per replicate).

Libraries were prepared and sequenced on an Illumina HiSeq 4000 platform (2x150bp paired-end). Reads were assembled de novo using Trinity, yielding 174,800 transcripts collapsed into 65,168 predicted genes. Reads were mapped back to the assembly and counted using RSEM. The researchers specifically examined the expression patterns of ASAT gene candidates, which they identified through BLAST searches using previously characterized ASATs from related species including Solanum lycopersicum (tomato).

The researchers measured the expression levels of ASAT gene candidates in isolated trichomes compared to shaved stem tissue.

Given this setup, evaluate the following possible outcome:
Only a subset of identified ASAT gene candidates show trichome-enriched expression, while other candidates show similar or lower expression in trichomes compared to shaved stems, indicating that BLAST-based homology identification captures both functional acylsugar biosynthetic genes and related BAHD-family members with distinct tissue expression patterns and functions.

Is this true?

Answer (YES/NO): NO